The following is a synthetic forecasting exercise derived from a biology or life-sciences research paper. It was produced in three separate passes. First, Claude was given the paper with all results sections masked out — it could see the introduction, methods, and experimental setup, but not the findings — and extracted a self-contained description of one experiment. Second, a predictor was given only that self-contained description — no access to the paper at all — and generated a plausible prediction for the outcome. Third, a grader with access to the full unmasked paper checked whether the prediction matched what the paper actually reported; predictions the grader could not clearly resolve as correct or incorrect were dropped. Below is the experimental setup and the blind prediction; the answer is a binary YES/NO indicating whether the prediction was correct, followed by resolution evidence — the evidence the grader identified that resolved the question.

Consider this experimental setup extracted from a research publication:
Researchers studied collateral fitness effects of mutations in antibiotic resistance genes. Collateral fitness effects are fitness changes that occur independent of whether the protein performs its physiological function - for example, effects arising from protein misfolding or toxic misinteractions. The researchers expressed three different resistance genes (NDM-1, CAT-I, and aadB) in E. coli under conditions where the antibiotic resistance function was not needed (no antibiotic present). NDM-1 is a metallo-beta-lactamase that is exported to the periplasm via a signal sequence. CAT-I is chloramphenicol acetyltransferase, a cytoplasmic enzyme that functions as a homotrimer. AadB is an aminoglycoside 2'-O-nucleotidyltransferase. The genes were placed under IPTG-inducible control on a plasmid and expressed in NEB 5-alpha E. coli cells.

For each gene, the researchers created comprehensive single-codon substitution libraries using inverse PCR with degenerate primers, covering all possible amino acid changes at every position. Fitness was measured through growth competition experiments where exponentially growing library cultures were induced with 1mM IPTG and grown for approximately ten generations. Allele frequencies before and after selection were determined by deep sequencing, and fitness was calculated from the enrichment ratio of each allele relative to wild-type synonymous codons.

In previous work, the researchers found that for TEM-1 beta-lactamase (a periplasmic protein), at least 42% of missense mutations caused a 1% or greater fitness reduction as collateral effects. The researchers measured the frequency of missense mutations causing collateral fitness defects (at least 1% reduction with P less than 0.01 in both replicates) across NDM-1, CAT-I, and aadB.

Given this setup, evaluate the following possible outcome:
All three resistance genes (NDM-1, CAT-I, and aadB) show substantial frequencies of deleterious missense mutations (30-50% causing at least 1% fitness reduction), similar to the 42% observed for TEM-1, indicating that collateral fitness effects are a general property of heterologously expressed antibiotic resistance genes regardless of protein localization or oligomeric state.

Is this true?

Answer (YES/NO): NO